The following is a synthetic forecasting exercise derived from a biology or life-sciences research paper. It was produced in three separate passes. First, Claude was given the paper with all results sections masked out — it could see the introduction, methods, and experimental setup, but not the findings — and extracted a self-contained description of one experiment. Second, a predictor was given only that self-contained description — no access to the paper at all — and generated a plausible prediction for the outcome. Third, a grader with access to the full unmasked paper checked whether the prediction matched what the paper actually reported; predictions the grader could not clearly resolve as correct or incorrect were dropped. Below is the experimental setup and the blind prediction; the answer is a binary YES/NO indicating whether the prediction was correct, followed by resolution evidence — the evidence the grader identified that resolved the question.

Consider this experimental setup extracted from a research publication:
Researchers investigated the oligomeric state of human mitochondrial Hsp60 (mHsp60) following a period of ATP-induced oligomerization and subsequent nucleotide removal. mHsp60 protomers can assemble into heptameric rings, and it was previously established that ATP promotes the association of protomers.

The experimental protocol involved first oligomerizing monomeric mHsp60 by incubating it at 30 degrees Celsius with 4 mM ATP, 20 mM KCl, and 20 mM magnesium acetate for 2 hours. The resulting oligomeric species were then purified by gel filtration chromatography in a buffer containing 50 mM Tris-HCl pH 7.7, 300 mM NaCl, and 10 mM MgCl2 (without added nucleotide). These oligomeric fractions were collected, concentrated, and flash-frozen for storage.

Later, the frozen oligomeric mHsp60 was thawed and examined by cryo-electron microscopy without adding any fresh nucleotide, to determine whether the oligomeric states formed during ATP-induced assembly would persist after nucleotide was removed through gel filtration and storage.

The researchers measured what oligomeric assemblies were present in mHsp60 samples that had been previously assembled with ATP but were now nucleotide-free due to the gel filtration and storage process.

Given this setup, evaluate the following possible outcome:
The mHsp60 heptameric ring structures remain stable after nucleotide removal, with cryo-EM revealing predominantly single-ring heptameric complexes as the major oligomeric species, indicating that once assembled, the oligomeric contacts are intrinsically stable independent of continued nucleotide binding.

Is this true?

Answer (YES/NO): YES